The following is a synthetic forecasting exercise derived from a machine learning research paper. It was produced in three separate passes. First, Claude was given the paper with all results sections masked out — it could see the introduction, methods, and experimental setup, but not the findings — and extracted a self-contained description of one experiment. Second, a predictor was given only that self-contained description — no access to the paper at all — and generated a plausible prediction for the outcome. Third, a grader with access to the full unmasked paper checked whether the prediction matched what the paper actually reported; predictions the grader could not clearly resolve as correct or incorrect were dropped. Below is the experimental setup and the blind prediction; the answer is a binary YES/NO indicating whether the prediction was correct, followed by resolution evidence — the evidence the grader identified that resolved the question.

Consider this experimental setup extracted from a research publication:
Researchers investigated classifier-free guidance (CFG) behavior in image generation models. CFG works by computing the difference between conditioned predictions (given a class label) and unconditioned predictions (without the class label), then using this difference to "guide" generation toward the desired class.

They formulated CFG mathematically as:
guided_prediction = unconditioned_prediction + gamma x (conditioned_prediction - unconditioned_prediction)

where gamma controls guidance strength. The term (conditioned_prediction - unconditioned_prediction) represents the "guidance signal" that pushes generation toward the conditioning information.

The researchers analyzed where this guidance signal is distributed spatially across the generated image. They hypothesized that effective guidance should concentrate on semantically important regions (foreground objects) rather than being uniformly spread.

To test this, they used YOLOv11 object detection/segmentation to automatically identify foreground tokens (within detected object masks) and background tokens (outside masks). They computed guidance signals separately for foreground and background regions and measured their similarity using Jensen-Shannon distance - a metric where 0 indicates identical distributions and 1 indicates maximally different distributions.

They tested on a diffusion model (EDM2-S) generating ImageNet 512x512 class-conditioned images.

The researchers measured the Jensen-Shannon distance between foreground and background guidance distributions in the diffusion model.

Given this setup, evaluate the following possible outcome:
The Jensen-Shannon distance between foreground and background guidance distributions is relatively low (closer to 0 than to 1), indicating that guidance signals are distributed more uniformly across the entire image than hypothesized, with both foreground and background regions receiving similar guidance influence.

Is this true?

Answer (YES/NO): NO